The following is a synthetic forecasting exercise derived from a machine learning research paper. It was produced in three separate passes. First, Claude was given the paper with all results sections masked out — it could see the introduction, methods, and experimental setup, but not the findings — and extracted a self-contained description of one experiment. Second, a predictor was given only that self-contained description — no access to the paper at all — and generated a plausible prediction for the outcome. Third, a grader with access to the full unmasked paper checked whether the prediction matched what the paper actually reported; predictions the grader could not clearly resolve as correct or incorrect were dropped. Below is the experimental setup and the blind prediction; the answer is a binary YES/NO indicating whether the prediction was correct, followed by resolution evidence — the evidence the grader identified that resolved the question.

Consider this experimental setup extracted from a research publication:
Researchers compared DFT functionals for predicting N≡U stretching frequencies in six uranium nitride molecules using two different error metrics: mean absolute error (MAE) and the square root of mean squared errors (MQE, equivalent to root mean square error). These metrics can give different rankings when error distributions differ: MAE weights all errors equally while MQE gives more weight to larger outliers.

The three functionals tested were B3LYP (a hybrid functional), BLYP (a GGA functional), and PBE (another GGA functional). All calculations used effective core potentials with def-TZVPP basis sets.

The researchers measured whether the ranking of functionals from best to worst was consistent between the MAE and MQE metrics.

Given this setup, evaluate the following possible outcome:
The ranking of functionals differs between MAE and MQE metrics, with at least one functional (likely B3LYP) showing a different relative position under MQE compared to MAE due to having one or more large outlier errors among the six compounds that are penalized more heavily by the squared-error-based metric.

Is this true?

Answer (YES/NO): NO